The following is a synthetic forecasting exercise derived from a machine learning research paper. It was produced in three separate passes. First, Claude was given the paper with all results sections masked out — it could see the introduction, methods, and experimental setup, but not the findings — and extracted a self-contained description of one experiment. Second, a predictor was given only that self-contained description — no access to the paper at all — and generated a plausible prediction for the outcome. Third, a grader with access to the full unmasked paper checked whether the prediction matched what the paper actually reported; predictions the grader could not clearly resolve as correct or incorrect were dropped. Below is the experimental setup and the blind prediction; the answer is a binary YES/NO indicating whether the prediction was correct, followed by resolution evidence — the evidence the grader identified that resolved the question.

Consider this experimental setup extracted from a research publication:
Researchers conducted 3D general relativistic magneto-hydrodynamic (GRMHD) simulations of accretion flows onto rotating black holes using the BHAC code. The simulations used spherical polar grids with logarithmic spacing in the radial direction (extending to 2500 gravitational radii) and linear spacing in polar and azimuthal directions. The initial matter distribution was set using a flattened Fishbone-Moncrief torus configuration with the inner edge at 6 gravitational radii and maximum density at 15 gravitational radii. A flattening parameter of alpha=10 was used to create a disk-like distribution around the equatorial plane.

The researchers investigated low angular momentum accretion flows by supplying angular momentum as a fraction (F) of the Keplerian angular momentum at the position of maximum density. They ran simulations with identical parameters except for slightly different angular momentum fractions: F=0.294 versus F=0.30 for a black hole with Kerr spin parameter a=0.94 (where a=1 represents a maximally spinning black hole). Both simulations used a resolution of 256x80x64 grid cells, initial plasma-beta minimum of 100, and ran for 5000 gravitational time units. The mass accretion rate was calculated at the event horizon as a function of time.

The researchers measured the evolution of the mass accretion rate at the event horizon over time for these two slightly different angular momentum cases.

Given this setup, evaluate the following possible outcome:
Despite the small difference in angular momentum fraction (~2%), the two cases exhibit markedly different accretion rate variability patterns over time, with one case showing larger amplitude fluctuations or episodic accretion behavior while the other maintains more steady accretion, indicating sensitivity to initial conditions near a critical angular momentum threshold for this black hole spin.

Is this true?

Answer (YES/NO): NO